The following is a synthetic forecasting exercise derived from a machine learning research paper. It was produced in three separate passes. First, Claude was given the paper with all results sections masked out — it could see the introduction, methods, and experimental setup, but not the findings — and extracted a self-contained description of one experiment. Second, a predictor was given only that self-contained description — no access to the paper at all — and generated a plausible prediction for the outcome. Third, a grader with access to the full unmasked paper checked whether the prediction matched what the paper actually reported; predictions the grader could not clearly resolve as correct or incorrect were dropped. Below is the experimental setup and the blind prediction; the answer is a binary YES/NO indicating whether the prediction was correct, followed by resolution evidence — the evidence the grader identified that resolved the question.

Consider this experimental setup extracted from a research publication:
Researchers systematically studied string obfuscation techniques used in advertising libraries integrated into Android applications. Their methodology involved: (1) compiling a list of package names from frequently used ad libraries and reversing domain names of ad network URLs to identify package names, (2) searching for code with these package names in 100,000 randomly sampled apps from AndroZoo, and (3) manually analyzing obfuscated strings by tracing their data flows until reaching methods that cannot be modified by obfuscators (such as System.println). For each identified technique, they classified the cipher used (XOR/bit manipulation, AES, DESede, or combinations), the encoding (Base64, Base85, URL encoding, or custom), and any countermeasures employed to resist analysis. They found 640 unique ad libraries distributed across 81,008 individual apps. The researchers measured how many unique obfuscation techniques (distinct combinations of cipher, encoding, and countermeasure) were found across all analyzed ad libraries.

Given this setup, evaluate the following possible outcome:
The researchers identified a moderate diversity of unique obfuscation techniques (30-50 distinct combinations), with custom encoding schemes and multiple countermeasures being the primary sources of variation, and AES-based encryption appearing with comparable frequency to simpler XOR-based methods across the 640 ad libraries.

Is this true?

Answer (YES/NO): NO